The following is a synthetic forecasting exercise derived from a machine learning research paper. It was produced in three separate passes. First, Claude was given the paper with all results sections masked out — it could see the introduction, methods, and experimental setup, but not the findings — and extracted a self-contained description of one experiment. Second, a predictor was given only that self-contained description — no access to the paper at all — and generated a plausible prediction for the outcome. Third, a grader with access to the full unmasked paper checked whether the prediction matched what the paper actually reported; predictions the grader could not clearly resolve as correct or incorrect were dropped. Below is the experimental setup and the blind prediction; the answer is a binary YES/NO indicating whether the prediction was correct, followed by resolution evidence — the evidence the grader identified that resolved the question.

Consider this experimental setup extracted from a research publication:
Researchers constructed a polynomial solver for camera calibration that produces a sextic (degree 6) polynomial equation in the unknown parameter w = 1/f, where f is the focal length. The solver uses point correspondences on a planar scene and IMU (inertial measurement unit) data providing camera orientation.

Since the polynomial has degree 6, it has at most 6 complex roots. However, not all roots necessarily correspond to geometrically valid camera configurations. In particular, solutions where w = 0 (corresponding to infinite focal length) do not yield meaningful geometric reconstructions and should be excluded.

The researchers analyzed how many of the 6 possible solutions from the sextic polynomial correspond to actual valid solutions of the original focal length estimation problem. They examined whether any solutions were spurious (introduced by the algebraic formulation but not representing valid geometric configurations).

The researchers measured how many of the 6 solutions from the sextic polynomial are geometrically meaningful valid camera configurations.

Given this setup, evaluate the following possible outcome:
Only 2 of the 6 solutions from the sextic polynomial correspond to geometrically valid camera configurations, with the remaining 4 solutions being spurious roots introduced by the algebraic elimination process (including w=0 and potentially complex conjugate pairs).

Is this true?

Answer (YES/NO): NO